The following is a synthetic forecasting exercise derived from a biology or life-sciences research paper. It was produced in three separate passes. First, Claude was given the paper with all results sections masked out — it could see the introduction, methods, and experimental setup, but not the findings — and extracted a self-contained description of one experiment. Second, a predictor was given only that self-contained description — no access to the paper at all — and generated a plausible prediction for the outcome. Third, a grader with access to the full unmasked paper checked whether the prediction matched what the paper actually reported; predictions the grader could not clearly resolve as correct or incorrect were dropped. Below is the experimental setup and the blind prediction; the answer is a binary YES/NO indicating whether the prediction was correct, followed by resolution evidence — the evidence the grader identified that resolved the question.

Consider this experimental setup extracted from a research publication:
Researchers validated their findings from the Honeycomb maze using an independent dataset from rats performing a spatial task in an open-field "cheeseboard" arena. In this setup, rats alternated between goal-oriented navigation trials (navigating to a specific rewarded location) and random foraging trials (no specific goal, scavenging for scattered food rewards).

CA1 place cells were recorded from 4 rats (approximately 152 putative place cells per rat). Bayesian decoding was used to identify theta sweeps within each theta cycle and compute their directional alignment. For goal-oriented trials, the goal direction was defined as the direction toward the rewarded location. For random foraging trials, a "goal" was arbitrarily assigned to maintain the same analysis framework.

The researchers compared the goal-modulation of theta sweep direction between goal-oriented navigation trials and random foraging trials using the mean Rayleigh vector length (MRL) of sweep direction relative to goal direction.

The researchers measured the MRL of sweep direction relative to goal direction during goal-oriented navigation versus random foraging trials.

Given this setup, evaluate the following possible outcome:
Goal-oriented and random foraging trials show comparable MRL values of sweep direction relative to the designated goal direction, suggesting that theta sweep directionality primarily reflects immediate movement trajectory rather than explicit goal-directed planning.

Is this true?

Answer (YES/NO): NO